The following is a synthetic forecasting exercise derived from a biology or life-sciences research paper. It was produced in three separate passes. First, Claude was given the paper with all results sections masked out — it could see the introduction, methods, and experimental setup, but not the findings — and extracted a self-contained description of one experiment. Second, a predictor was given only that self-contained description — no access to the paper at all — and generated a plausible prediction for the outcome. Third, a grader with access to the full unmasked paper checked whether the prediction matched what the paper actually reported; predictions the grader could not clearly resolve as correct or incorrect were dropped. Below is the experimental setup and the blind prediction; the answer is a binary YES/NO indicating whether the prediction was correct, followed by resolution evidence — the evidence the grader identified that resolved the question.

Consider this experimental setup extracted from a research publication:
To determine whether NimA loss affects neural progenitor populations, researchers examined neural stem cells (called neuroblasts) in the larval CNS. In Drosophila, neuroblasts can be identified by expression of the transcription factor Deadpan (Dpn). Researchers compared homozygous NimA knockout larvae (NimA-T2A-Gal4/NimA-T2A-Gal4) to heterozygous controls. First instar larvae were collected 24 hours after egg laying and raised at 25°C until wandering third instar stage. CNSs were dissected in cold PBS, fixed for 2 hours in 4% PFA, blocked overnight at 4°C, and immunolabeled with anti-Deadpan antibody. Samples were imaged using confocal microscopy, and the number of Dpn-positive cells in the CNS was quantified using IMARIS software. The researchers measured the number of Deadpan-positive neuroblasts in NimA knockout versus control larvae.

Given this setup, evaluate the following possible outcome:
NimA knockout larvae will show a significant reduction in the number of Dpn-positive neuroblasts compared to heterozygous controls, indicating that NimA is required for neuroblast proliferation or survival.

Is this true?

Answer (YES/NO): YES